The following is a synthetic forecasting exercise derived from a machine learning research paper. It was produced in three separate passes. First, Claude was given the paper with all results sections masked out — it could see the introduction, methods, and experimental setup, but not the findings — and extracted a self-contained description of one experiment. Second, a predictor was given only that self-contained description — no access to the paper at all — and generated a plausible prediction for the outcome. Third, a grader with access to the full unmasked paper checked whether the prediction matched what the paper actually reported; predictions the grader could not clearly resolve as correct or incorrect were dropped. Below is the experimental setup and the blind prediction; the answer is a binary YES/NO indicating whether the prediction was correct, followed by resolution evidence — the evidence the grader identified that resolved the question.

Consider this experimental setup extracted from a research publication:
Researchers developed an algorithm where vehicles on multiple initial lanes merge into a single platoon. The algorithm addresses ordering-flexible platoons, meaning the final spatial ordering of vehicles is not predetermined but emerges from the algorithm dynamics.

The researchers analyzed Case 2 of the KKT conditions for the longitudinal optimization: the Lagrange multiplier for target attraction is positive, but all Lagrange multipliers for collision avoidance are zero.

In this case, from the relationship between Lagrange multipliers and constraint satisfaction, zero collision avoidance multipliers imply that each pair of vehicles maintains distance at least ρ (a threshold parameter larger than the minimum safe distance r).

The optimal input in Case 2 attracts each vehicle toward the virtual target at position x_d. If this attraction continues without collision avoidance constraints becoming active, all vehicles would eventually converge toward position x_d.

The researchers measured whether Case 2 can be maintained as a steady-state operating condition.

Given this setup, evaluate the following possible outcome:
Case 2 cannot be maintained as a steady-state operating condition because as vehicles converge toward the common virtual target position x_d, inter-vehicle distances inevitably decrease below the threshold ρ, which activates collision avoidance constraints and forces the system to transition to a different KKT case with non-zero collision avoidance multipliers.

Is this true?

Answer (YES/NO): YES